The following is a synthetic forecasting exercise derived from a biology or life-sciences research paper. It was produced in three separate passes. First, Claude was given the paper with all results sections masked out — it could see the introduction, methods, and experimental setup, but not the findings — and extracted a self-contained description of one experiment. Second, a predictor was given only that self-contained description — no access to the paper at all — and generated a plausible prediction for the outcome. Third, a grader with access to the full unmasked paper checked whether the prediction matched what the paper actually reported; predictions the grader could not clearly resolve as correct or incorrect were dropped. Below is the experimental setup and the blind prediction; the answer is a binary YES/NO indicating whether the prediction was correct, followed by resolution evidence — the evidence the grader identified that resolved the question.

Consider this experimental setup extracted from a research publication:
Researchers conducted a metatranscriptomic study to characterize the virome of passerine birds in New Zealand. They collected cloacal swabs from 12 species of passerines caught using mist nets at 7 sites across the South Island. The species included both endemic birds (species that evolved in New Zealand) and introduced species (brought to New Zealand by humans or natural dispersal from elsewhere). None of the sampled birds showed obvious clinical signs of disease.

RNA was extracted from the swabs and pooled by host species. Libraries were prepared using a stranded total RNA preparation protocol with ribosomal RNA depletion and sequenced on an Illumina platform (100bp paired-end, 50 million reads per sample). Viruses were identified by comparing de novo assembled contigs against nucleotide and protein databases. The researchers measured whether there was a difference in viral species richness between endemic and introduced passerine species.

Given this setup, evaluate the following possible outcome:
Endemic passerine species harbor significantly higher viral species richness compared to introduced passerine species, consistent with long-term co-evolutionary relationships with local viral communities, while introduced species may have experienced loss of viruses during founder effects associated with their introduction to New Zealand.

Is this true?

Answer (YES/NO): NO